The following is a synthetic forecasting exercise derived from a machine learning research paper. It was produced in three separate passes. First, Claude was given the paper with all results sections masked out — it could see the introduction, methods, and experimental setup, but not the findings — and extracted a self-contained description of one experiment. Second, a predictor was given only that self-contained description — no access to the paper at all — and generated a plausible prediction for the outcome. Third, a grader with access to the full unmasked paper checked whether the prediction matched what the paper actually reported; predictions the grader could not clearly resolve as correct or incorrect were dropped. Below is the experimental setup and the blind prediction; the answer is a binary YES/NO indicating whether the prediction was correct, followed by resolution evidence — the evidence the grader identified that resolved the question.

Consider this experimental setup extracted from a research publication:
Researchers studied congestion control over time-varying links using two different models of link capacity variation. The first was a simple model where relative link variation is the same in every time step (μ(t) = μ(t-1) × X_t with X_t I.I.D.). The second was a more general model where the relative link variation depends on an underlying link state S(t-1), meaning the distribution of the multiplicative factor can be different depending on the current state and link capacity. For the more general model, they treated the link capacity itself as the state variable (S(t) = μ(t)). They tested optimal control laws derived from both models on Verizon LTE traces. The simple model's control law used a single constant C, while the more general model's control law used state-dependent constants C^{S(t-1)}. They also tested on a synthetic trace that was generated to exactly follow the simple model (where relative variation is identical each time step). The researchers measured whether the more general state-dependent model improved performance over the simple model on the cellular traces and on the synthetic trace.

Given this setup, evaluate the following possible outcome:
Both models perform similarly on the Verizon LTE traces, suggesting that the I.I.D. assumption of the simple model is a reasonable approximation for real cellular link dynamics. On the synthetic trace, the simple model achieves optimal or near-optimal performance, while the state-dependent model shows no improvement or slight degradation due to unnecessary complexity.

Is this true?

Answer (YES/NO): NO